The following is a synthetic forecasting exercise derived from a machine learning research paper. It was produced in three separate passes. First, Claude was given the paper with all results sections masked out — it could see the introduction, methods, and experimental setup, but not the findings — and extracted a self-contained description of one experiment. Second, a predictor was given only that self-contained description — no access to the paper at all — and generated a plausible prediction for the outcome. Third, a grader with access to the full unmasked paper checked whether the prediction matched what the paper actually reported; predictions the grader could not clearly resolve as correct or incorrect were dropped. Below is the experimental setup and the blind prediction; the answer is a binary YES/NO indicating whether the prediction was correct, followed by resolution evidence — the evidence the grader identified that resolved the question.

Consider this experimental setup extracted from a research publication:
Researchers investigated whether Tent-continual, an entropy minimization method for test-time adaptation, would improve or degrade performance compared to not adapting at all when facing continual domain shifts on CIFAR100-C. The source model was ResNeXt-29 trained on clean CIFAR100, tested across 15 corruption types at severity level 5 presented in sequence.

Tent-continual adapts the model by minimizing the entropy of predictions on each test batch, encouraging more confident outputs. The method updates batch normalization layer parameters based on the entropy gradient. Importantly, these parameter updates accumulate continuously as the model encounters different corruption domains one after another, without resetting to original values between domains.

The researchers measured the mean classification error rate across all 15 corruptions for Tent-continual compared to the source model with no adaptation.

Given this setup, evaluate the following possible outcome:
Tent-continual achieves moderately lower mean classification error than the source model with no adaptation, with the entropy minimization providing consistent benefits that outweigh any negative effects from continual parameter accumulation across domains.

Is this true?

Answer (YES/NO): NO